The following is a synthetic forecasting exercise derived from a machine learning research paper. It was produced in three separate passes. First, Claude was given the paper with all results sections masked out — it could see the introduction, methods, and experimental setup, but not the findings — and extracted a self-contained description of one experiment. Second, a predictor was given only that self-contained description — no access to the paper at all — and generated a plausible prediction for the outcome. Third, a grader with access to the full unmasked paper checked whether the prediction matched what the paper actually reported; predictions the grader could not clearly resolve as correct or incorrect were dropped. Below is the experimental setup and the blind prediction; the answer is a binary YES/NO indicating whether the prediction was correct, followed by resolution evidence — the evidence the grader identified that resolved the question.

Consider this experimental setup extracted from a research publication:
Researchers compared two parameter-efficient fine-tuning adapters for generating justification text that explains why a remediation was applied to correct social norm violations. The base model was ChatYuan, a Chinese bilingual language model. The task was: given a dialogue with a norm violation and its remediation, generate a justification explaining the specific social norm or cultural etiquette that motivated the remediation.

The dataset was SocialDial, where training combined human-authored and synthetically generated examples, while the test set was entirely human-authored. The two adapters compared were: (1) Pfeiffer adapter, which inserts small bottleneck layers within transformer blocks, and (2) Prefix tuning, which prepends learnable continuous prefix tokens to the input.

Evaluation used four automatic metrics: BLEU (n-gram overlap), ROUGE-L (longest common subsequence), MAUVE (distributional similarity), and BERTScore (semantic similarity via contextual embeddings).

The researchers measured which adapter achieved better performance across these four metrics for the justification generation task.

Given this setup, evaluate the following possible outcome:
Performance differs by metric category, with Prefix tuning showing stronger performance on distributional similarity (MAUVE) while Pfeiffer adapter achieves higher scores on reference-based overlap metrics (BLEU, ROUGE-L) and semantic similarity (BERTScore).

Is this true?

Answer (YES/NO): NO